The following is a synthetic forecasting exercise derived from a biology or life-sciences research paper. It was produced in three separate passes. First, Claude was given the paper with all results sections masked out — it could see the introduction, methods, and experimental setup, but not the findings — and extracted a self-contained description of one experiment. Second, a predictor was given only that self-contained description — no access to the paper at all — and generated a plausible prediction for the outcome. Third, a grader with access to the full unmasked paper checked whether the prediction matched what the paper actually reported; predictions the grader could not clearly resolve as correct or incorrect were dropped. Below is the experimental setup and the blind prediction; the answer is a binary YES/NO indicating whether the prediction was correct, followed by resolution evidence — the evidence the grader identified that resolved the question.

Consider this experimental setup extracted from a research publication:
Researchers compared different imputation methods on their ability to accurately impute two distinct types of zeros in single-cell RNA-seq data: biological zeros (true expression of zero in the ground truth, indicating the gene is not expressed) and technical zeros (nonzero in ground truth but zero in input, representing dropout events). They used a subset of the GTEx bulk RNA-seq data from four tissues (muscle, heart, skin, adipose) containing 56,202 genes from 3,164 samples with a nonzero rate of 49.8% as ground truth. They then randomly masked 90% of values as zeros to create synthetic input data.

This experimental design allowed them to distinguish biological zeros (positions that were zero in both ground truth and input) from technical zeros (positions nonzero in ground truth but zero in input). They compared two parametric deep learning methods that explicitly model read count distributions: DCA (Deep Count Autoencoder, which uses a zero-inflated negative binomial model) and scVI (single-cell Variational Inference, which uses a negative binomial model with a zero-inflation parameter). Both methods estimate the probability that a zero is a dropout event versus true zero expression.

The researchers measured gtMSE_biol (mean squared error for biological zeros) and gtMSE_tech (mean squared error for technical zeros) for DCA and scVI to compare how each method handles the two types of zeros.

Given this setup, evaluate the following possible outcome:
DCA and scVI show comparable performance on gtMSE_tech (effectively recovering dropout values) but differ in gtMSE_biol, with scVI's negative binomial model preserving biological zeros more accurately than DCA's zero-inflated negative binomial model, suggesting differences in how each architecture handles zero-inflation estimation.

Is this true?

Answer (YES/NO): NO